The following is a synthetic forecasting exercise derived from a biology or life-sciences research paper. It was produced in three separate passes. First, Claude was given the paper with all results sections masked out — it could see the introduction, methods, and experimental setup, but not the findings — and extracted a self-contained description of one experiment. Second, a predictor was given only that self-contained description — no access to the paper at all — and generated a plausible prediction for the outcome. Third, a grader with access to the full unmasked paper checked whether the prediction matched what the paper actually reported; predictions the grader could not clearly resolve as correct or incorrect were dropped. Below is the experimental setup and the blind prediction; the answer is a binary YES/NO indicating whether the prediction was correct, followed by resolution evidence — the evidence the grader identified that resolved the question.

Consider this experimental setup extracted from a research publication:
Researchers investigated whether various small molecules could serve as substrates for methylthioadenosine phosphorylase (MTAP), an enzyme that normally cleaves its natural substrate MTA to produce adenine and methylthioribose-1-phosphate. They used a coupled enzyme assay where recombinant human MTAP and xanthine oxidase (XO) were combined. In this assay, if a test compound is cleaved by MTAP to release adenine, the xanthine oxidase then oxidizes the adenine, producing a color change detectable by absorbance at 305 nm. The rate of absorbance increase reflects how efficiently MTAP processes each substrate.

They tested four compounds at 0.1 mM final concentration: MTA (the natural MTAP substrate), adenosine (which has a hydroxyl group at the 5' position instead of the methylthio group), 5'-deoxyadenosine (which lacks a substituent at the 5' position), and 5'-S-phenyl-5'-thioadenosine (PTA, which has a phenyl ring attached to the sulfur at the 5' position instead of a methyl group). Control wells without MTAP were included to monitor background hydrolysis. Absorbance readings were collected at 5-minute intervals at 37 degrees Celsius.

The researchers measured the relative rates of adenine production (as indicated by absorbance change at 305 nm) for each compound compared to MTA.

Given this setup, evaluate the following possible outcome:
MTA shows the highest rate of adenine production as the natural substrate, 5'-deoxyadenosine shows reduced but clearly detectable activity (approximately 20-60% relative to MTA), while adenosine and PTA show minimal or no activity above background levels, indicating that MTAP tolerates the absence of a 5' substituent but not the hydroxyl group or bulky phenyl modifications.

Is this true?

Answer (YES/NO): NO